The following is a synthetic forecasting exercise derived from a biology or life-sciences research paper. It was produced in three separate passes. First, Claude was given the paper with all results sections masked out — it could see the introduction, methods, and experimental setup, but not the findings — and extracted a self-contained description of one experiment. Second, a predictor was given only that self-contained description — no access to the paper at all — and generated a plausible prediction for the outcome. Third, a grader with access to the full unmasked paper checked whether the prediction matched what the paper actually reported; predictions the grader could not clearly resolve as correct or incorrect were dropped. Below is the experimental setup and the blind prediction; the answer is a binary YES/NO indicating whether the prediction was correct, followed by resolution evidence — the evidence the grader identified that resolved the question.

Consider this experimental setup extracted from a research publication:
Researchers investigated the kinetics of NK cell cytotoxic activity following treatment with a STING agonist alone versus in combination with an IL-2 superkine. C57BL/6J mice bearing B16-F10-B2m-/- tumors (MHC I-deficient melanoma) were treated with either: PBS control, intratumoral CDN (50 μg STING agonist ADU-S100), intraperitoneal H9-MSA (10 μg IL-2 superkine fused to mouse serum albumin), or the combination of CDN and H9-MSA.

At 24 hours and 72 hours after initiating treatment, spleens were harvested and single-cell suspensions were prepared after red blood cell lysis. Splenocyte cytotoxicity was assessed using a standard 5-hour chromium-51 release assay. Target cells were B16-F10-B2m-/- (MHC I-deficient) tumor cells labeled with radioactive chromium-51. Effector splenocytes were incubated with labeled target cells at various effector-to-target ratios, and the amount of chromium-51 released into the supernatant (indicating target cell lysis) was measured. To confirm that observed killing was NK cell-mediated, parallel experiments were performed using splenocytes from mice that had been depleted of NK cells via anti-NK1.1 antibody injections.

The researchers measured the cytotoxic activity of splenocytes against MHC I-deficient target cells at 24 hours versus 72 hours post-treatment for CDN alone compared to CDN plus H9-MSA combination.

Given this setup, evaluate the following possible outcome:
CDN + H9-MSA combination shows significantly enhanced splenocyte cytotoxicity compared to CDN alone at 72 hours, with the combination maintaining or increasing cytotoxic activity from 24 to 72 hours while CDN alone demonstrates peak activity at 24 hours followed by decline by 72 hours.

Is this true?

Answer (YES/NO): YES